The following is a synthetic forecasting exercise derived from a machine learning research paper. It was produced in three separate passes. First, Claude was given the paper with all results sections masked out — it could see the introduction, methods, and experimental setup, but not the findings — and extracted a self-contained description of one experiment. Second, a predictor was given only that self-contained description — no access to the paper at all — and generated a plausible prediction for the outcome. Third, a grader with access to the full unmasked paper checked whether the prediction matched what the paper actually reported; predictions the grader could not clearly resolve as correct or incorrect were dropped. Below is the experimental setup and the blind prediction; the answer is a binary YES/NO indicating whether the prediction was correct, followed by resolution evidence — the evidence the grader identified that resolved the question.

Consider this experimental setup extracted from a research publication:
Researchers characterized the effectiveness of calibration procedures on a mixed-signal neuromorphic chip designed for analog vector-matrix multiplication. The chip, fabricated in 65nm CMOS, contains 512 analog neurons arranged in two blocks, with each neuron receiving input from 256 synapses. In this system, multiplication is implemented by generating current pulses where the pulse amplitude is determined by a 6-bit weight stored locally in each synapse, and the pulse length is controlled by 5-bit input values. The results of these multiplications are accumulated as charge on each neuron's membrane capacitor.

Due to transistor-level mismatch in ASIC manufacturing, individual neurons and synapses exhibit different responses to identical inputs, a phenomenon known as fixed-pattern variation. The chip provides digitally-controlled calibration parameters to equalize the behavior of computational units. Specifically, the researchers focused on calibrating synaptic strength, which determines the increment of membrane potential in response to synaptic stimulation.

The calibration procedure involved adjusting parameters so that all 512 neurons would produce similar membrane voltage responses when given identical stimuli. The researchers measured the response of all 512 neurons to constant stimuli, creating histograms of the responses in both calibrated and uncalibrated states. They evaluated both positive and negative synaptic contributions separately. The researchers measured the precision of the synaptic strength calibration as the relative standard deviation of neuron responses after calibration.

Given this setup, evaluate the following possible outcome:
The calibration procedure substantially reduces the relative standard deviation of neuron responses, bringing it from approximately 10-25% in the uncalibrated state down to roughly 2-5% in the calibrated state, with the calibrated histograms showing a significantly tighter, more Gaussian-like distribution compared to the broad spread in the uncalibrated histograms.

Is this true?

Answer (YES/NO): NO